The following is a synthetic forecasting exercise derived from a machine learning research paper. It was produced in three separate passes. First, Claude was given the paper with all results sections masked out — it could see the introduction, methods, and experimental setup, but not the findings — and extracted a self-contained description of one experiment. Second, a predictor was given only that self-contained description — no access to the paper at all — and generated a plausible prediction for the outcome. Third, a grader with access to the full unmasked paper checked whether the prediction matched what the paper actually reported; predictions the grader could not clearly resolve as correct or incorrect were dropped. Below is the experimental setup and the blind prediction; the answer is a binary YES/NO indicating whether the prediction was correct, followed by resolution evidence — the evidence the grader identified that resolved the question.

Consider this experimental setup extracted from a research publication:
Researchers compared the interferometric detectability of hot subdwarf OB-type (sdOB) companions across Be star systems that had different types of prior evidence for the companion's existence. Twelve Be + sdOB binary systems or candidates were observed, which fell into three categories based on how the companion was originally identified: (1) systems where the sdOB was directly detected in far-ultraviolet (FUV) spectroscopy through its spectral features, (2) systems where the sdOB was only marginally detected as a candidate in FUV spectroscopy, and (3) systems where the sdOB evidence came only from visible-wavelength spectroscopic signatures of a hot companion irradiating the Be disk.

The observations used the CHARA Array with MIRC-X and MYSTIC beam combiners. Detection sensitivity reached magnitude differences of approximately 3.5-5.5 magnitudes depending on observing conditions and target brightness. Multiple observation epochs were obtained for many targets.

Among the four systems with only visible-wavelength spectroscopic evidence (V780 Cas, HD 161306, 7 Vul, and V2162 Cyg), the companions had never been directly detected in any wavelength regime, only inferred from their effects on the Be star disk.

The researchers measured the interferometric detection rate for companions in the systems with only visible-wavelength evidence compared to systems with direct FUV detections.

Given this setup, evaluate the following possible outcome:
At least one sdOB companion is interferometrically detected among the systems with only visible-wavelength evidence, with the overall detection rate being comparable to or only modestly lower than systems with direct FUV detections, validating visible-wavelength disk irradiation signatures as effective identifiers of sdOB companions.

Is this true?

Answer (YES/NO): YES